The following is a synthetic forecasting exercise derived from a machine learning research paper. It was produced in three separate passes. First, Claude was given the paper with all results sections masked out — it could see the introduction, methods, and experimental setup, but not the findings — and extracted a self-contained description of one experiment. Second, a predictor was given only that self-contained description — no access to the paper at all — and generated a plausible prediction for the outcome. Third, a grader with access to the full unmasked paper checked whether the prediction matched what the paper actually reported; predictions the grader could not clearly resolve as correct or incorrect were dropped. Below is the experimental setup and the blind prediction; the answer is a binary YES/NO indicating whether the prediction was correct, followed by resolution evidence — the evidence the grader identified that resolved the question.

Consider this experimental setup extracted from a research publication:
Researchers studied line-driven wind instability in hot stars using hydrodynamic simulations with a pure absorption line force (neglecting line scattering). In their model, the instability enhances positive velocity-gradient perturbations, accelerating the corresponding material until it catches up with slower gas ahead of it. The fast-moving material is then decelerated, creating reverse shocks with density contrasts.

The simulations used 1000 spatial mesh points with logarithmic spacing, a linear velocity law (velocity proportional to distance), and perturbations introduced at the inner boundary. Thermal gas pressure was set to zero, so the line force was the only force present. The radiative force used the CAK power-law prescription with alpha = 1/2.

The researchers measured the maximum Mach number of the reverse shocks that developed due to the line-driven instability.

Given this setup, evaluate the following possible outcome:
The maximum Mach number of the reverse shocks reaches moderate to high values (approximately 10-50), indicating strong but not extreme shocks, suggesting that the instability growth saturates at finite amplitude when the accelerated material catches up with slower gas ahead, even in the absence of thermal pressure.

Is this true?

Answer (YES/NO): YES